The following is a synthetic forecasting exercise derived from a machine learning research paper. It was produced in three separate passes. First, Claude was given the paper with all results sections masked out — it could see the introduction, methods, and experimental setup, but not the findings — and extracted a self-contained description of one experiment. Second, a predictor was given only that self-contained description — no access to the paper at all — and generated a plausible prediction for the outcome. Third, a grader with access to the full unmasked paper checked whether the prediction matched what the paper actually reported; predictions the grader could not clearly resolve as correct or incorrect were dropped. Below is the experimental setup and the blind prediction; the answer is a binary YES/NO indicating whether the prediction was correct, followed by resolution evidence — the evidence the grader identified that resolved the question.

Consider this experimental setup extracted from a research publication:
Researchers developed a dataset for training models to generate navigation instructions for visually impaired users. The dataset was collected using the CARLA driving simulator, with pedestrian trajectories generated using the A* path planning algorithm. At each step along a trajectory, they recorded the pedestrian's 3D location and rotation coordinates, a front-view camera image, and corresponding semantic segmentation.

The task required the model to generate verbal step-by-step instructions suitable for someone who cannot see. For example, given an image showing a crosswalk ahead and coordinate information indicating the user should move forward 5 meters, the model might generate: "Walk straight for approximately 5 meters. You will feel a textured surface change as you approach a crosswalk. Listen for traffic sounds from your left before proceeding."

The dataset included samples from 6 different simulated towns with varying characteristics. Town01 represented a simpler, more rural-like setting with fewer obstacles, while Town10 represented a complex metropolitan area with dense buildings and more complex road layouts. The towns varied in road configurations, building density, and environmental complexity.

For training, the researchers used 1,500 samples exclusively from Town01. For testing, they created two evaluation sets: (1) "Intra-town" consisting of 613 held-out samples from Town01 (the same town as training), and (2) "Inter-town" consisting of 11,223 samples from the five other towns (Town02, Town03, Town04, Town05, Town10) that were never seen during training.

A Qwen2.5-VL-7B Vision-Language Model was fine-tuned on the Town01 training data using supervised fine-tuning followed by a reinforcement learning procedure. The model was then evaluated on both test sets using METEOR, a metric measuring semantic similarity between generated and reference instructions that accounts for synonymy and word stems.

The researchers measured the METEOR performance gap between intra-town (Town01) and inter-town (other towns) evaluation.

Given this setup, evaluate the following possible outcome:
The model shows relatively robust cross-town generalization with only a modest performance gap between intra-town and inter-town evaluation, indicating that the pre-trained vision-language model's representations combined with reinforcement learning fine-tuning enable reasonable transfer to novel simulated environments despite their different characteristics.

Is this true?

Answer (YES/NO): YES